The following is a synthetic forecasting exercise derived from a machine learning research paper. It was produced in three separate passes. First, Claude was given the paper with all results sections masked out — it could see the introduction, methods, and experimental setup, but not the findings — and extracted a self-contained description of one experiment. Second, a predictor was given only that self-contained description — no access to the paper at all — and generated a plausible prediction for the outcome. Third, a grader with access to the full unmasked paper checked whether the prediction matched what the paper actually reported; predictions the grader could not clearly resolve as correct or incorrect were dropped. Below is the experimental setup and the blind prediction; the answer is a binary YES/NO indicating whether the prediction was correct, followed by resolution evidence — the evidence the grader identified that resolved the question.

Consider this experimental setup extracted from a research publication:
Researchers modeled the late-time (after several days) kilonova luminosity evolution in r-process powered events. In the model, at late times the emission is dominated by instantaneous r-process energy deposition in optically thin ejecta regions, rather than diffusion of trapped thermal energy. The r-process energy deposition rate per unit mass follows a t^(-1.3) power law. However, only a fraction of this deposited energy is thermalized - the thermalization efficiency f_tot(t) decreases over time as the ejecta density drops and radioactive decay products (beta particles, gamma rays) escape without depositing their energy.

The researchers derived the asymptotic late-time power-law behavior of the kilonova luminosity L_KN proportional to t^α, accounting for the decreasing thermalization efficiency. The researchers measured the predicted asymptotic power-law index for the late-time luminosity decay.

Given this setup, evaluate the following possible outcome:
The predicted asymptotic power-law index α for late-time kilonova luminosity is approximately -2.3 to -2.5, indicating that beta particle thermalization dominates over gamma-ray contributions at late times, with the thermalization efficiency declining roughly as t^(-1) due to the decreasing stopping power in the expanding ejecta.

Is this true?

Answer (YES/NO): NO